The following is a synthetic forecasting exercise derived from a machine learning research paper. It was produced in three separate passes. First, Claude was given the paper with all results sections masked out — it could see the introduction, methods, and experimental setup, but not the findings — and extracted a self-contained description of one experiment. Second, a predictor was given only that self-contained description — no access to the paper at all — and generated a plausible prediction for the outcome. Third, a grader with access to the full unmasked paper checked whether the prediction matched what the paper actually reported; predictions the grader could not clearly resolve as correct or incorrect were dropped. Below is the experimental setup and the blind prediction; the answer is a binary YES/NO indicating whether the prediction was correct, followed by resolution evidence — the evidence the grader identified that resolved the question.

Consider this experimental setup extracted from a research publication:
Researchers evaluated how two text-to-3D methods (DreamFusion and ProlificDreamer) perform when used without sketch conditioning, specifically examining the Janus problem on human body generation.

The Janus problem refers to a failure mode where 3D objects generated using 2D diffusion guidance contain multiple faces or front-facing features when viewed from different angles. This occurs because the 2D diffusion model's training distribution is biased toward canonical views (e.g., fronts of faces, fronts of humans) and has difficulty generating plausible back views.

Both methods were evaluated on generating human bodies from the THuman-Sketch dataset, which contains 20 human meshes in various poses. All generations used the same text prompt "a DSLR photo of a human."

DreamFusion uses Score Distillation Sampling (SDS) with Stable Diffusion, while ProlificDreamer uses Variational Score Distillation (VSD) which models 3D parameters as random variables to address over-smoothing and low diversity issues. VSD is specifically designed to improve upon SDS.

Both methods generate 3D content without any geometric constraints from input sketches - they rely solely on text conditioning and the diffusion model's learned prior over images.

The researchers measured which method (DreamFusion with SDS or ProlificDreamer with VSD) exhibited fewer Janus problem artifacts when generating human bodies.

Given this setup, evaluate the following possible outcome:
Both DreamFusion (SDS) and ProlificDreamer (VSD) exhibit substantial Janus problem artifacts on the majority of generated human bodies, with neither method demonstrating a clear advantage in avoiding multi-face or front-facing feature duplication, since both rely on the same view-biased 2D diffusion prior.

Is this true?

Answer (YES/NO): NO